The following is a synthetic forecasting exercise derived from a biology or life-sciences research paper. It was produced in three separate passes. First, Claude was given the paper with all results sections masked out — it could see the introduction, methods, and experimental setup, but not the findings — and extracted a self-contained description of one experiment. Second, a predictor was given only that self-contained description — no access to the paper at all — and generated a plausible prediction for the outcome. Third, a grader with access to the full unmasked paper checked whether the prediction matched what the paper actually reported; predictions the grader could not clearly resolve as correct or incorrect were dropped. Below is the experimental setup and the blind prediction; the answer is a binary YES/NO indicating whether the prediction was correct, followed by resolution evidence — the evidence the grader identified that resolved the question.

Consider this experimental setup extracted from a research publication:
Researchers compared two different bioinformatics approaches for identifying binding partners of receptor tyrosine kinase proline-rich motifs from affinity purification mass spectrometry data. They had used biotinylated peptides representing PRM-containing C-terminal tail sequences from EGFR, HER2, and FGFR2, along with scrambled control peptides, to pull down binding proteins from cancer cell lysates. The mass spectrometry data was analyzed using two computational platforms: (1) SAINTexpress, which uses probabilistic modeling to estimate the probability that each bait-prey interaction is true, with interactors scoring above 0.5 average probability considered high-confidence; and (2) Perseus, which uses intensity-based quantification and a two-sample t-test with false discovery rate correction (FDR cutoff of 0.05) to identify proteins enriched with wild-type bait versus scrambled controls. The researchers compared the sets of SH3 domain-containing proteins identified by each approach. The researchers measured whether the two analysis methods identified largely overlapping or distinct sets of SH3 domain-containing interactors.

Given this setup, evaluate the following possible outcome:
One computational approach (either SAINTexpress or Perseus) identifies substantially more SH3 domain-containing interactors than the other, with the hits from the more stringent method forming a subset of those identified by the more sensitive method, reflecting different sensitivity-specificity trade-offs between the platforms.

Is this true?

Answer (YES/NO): NO